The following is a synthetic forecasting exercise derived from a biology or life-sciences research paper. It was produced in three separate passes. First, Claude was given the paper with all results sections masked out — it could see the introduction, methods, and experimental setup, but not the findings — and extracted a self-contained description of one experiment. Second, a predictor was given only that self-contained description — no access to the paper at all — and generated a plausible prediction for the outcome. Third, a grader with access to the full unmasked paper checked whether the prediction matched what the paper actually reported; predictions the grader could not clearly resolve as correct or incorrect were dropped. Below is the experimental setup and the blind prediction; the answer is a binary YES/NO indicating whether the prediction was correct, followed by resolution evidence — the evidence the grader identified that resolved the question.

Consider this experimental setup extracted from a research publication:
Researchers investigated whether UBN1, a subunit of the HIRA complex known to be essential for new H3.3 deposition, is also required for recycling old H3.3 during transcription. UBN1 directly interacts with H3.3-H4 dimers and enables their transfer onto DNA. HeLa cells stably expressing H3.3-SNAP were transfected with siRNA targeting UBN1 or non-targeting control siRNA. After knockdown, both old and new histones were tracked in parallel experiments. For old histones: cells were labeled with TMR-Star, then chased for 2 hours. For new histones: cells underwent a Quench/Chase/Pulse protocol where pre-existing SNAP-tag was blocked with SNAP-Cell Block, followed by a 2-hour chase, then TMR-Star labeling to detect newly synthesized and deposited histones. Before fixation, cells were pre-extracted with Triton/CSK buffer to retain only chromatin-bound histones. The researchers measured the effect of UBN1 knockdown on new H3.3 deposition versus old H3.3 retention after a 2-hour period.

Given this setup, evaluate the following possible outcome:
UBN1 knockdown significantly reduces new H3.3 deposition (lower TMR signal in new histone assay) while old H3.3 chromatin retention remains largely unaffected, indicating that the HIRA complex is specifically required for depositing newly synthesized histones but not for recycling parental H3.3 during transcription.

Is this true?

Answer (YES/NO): NO